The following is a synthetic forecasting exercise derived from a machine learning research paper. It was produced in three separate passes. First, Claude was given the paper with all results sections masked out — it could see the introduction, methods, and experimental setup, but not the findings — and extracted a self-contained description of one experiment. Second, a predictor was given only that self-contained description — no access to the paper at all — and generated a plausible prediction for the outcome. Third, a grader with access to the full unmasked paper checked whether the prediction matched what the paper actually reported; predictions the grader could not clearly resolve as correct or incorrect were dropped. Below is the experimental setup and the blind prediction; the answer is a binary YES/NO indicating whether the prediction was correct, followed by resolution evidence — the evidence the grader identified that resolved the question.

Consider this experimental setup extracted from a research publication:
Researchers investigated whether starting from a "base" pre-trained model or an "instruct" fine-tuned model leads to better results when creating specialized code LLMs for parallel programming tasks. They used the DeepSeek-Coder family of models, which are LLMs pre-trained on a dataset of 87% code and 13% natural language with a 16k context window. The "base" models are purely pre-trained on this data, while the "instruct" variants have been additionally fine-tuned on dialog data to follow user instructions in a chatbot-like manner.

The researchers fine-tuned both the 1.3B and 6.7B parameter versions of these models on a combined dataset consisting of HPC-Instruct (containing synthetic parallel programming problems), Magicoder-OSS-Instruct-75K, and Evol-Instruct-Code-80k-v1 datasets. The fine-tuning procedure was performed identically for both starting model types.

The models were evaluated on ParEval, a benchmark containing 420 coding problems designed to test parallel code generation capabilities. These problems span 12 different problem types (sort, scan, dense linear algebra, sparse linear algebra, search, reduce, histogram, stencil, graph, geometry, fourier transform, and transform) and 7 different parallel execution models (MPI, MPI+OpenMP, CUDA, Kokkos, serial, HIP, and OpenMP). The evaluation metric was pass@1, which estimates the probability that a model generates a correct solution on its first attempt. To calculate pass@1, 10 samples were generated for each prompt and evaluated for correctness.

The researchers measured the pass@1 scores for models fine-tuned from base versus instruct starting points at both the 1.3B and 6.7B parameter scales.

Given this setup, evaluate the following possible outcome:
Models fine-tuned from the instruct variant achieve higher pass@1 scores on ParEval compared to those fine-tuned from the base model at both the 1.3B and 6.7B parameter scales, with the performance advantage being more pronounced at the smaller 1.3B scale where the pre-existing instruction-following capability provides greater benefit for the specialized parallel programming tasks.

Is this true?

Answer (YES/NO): NO